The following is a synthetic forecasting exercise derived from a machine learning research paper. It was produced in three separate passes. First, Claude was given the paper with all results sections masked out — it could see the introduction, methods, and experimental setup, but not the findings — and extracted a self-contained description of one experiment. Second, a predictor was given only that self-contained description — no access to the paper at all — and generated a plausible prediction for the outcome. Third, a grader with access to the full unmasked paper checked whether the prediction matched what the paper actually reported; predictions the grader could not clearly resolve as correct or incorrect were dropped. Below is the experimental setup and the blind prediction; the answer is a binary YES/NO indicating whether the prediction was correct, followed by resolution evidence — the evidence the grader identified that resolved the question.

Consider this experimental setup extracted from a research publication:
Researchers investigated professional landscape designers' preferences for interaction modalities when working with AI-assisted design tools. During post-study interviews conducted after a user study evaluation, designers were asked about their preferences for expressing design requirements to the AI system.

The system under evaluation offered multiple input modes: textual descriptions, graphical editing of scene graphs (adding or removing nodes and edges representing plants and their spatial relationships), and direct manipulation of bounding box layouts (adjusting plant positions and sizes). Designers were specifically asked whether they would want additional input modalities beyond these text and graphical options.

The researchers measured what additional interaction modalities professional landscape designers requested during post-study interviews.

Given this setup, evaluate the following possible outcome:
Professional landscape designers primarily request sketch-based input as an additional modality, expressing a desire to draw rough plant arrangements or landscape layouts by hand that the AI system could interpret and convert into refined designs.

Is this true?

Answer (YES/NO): YES